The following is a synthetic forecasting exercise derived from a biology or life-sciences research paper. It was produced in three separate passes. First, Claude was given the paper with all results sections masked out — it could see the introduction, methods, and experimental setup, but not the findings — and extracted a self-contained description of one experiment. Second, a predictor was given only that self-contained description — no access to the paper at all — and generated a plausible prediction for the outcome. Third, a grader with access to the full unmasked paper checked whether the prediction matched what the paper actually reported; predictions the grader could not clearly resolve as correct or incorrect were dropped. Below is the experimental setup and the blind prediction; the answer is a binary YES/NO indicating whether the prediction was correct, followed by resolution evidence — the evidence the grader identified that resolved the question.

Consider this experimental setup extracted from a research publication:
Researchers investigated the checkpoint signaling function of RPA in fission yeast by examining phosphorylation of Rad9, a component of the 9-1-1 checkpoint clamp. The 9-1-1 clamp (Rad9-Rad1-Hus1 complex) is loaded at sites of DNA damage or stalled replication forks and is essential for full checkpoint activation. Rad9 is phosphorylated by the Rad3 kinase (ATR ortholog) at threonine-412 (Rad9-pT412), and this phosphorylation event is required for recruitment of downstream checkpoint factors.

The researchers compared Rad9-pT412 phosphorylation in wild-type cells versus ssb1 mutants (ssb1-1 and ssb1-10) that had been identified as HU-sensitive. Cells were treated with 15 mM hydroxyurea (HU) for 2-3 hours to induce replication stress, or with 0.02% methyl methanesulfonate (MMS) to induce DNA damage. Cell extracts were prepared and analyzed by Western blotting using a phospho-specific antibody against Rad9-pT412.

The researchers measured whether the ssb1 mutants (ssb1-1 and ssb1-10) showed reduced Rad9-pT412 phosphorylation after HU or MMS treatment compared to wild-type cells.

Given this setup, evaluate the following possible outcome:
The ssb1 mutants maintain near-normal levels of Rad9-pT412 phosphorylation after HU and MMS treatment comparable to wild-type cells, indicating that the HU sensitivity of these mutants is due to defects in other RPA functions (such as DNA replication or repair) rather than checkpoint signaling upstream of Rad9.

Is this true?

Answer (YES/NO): NO